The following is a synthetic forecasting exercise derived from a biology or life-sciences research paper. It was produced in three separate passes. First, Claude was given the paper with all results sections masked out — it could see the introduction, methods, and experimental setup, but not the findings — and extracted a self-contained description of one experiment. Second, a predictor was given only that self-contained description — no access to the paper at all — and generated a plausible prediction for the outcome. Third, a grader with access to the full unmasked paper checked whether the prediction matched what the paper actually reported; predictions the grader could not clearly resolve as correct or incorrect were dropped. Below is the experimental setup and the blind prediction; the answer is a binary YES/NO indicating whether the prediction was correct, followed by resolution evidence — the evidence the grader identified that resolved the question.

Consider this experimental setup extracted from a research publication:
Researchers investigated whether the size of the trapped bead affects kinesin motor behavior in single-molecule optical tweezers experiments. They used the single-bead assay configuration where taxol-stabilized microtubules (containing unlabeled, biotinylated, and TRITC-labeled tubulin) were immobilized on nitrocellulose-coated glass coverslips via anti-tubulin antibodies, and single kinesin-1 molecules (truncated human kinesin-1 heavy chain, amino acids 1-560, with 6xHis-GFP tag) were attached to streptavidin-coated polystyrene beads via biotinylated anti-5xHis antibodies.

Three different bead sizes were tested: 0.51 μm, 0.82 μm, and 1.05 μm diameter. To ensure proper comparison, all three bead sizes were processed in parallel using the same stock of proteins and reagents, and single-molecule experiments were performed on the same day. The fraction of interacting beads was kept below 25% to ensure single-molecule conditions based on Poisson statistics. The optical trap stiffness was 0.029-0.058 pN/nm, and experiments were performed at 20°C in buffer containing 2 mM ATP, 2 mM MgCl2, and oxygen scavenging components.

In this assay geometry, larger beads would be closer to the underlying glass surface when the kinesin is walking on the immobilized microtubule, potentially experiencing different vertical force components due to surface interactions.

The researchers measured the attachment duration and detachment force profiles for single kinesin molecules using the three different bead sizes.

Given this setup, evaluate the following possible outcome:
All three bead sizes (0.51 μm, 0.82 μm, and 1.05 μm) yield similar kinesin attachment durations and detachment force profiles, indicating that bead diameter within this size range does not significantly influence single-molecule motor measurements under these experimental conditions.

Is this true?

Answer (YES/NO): NO